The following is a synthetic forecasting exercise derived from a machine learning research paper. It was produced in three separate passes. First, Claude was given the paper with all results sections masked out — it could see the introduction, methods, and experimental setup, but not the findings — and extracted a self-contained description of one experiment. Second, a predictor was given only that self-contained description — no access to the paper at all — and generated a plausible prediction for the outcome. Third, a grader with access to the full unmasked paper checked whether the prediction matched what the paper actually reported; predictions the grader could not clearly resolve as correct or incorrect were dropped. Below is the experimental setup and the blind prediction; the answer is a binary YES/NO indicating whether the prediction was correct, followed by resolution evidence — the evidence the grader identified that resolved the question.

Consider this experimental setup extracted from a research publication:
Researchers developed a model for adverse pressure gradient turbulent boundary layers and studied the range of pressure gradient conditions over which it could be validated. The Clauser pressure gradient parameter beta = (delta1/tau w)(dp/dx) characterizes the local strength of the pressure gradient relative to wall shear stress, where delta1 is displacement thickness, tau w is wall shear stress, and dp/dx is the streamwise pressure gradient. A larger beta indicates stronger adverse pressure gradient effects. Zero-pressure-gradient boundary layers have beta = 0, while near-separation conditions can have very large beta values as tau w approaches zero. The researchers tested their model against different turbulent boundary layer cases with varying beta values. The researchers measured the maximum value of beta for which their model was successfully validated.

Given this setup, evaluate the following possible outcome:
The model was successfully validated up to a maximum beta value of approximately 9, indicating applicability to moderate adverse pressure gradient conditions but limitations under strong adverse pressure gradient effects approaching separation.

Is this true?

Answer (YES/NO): NO